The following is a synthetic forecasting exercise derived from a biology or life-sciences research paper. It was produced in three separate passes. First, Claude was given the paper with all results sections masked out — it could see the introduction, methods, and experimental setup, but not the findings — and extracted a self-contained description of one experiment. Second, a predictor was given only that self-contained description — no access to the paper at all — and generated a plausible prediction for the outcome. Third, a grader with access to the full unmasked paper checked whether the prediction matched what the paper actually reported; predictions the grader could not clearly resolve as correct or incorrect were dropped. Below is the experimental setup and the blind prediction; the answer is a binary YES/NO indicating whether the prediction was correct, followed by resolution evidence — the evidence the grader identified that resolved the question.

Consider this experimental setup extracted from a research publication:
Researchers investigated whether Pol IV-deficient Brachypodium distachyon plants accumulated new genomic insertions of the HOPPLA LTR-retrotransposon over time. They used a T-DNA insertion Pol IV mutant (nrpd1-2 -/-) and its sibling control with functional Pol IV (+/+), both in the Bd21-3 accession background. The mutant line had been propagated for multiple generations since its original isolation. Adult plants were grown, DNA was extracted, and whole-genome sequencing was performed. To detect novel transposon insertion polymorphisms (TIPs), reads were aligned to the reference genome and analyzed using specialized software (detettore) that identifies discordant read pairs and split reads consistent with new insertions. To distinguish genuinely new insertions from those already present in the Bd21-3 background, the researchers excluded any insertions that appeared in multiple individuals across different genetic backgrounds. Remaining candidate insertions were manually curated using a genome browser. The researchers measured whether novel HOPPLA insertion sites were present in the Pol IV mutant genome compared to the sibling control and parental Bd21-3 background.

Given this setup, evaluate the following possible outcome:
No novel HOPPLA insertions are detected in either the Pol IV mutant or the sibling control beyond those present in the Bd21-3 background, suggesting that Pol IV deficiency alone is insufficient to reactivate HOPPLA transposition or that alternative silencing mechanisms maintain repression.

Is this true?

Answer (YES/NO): NO